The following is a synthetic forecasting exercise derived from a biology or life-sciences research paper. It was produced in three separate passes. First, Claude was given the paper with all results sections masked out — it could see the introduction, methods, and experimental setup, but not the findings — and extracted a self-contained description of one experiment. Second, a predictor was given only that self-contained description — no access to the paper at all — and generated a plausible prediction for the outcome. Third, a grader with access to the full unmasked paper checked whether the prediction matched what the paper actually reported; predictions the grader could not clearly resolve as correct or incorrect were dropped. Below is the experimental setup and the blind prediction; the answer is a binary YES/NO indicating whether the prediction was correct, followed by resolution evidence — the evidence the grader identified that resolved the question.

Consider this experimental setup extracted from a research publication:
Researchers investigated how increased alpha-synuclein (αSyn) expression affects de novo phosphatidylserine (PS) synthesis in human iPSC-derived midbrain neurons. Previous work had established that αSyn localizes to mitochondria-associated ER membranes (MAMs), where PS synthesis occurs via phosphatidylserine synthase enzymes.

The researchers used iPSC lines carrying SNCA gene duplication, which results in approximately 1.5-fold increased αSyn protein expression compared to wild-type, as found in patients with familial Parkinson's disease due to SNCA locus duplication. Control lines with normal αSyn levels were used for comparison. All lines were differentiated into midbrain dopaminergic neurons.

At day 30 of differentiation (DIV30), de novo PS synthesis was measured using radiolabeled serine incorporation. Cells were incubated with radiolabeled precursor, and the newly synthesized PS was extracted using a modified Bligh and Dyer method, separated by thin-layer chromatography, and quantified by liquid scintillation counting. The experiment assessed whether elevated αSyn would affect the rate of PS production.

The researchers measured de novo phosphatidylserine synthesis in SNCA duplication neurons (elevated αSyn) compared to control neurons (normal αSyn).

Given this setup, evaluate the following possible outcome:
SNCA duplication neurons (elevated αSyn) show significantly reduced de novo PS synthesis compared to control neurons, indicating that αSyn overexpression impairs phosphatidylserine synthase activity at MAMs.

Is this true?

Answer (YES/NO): NO